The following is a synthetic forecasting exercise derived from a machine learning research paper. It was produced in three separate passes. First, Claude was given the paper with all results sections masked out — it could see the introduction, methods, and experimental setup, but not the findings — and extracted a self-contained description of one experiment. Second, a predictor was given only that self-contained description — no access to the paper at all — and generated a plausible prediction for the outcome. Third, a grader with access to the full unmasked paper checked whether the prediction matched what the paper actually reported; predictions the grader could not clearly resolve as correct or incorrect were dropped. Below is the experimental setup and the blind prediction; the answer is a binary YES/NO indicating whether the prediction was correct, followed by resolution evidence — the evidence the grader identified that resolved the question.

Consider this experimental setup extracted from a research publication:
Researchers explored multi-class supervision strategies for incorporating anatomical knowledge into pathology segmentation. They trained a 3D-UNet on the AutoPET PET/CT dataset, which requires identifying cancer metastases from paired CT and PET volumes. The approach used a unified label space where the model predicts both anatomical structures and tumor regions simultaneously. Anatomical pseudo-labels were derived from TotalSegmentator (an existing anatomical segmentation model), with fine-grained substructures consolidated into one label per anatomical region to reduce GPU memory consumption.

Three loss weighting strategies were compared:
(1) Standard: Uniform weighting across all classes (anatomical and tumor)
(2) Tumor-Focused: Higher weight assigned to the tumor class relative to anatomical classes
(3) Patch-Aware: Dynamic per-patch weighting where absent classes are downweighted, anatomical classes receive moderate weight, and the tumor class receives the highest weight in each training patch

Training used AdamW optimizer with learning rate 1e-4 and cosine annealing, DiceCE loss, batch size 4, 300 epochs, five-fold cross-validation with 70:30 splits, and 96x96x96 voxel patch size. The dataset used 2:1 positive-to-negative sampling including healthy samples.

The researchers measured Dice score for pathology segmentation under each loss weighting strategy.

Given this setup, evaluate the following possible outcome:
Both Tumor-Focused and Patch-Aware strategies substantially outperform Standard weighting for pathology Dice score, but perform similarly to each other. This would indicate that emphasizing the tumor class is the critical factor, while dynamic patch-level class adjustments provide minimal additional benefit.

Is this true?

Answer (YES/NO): NO